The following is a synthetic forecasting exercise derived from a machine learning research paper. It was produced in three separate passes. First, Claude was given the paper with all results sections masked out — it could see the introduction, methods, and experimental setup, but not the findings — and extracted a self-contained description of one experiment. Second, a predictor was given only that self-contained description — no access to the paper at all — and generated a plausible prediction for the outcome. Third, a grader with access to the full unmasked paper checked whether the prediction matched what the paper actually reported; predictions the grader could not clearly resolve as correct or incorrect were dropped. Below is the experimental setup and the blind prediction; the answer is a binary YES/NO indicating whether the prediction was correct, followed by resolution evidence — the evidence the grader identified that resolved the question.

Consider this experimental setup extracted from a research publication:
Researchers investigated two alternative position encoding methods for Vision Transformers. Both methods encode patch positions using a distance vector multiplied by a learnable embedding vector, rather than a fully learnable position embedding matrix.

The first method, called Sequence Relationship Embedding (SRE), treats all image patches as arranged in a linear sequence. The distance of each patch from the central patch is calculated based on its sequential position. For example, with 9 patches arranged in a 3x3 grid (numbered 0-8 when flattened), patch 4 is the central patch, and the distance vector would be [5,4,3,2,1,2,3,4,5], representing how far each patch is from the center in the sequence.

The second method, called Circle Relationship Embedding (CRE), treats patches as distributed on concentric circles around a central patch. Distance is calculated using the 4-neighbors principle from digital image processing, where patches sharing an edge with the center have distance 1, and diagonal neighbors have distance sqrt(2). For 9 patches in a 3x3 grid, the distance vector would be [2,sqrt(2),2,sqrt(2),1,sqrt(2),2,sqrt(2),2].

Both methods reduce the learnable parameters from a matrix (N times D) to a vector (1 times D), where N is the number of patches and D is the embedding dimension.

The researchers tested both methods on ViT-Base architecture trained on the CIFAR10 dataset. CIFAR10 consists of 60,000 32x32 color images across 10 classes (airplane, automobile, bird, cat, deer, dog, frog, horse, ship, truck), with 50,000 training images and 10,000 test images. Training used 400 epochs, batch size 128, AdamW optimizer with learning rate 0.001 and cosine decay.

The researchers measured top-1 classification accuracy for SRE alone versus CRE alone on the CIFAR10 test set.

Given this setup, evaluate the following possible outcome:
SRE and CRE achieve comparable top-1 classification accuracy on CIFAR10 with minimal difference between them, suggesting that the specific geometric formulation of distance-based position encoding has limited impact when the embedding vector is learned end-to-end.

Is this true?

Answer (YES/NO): NO